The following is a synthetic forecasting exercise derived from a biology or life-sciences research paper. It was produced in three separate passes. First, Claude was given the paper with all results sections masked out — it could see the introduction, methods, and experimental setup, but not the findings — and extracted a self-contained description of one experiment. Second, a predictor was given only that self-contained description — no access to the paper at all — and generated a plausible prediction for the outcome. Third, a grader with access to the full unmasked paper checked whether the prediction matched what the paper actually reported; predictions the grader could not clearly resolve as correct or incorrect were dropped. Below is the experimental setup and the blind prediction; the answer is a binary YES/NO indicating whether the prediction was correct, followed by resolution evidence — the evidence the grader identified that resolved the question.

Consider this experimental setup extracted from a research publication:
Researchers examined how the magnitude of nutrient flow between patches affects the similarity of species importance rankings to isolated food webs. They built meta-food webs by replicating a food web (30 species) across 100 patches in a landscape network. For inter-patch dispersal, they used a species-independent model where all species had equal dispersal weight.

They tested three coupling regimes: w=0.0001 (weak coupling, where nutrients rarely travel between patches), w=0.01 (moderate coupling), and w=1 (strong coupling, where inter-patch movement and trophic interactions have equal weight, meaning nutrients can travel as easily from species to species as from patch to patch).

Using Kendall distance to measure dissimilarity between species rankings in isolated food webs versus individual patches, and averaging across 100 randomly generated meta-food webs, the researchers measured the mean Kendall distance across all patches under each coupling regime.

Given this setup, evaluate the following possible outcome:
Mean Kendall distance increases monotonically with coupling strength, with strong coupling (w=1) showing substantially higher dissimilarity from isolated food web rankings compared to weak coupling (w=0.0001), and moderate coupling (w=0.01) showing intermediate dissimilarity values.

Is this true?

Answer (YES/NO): YES